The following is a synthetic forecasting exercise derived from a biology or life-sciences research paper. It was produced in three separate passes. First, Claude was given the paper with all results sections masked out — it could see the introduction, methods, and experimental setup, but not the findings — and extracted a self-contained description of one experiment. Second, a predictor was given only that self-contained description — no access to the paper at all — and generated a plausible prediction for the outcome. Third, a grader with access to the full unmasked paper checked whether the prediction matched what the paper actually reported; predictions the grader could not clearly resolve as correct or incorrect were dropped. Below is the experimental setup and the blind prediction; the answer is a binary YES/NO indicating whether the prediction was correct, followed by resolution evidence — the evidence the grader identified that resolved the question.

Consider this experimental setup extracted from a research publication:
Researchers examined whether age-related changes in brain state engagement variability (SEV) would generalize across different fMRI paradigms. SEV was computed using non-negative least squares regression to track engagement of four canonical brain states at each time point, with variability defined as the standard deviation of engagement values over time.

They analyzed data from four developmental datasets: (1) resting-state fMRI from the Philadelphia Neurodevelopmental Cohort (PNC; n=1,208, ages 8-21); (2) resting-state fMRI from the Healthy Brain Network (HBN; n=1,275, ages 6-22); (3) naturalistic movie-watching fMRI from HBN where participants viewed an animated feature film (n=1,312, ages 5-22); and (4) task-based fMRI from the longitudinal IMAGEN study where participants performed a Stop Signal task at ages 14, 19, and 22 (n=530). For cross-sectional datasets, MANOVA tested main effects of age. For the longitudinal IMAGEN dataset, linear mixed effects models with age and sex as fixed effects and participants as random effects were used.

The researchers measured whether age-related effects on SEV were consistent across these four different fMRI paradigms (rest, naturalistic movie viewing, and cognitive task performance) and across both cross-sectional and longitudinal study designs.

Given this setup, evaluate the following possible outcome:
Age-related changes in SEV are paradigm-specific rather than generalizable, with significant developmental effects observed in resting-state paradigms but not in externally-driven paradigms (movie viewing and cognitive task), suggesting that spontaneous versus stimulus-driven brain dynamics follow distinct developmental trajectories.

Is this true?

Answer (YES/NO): NO